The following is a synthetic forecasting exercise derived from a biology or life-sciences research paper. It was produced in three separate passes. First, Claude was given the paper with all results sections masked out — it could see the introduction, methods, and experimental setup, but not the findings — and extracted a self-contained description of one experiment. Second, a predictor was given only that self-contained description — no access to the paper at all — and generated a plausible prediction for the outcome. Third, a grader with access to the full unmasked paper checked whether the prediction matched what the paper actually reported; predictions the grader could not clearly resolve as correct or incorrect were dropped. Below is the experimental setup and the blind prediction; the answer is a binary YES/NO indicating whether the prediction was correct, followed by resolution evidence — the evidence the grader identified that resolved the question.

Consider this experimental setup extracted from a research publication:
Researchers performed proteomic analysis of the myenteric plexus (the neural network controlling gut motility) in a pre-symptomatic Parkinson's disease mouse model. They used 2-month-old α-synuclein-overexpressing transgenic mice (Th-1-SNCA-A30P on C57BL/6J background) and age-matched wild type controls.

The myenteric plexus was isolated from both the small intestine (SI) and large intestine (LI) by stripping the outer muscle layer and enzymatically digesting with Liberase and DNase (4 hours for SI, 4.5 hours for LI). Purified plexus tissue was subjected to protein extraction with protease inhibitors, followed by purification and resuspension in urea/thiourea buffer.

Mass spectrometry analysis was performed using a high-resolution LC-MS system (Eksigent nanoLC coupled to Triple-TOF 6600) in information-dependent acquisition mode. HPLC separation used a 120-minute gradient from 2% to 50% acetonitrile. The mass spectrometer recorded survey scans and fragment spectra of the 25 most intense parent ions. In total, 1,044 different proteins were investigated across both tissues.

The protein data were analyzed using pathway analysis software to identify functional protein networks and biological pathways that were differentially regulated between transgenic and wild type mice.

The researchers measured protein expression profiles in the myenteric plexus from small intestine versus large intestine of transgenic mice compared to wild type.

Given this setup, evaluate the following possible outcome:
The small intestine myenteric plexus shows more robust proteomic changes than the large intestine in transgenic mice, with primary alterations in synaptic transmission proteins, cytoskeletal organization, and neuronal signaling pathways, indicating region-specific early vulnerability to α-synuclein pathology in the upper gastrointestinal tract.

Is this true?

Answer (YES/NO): NO